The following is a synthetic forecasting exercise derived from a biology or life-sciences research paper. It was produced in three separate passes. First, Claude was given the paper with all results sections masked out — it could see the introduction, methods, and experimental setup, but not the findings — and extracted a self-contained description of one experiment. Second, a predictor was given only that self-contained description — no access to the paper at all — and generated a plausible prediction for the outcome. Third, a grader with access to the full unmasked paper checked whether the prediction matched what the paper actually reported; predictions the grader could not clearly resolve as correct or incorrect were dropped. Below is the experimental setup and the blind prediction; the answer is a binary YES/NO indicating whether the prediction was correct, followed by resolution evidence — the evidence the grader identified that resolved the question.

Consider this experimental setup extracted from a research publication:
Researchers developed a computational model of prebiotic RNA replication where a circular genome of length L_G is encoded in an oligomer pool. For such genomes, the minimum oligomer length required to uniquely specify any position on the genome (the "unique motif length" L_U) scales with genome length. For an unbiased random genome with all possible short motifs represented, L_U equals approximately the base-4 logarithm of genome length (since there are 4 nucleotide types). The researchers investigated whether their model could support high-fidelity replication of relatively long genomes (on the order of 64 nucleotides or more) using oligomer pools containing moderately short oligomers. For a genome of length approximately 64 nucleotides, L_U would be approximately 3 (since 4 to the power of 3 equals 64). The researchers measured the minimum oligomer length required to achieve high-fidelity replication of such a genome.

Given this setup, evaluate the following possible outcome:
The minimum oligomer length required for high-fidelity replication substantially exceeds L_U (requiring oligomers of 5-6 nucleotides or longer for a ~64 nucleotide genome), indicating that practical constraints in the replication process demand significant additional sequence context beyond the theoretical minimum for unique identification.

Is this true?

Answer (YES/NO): YES